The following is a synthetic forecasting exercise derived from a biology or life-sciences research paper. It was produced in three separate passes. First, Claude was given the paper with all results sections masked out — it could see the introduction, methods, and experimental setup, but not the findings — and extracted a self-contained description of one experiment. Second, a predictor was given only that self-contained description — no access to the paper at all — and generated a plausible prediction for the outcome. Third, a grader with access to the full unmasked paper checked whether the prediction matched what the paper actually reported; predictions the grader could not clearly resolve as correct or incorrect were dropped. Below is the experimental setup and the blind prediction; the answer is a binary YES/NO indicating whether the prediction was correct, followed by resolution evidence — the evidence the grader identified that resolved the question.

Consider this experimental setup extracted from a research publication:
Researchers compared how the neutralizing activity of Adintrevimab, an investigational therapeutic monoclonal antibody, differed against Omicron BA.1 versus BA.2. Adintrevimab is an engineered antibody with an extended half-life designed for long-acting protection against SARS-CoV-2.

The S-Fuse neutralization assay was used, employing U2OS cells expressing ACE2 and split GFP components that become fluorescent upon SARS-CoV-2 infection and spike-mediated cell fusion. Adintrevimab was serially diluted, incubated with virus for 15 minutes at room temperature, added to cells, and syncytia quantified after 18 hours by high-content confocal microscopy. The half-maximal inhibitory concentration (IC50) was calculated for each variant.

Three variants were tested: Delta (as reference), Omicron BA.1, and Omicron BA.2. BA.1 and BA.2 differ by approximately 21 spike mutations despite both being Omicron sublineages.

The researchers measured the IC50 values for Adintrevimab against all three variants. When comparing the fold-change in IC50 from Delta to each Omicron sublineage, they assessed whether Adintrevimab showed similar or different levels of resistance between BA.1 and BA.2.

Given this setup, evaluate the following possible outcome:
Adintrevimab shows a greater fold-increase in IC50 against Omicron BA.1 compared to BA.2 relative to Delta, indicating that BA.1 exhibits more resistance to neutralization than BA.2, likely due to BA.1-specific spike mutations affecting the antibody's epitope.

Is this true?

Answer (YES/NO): NO